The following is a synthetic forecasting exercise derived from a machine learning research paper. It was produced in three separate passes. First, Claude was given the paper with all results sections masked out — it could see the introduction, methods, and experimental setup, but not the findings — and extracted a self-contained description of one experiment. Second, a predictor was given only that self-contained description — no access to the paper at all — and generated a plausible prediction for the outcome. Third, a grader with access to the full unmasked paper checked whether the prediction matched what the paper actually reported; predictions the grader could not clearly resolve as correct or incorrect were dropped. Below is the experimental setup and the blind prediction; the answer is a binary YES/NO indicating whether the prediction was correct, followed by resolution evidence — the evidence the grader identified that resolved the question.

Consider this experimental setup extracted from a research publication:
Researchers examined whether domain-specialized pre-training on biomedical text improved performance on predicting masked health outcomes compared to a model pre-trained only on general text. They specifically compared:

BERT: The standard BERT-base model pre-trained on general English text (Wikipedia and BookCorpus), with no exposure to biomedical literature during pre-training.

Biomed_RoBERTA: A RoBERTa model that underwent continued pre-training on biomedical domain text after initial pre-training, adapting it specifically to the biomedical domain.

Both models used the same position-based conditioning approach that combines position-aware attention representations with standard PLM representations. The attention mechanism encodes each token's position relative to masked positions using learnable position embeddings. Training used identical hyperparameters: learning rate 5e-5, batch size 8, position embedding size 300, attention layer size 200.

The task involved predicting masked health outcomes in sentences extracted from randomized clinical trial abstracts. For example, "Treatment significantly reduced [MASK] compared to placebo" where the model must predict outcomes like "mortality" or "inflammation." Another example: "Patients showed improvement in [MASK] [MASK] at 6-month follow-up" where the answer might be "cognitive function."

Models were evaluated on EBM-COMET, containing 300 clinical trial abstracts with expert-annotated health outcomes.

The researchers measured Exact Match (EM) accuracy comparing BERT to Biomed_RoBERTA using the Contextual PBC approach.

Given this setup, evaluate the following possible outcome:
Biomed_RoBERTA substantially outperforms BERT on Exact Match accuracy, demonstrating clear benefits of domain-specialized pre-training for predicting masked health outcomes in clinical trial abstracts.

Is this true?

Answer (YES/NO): NO